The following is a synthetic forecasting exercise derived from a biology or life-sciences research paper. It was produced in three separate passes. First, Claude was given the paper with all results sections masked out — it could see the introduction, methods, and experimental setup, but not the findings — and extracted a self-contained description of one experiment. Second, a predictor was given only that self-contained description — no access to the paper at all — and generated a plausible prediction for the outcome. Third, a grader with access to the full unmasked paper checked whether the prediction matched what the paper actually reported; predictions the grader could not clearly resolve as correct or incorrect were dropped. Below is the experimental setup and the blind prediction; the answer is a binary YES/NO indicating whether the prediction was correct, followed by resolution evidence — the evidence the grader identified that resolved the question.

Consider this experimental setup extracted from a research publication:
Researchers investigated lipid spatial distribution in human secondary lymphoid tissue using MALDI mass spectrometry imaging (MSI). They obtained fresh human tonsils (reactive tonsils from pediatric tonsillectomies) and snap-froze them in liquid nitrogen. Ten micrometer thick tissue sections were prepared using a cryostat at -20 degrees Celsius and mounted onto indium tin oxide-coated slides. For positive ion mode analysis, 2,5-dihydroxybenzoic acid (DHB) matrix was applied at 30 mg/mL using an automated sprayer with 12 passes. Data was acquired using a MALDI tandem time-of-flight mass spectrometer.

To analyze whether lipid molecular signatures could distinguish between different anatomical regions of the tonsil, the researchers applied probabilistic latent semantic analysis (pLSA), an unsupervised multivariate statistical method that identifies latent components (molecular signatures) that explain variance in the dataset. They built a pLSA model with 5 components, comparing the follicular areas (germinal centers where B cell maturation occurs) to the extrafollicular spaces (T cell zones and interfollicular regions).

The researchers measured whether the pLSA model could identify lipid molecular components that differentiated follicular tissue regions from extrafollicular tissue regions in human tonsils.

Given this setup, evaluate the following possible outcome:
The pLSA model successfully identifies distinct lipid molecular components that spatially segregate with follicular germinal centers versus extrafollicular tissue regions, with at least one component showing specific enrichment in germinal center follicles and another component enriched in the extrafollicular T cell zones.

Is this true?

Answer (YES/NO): NO